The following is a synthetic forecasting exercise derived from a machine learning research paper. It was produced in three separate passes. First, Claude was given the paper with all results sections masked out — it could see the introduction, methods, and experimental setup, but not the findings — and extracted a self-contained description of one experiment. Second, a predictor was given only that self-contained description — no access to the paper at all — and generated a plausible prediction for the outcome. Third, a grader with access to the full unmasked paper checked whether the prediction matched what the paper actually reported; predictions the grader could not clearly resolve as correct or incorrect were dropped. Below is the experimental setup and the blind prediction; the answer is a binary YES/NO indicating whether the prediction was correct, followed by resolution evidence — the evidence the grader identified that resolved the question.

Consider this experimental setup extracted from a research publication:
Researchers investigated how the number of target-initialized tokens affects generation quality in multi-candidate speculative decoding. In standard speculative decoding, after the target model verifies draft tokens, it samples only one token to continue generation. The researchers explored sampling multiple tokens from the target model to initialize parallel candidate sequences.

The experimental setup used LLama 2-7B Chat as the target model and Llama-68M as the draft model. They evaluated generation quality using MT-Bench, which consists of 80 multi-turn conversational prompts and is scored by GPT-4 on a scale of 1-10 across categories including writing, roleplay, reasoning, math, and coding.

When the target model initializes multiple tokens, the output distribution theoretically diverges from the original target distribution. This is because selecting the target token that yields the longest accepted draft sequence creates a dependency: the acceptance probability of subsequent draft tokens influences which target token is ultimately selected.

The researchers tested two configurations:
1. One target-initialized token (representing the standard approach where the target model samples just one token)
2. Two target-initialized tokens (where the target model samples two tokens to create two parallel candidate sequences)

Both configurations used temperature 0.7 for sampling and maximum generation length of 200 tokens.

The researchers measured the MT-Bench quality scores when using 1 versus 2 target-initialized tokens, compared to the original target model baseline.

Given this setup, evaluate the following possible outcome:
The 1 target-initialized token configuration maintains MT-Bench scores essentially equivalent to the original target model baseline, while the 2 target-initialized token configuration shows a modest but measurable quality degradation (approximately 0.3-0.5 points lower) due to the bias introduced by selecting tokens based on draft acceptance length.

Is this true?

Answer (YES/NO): NO